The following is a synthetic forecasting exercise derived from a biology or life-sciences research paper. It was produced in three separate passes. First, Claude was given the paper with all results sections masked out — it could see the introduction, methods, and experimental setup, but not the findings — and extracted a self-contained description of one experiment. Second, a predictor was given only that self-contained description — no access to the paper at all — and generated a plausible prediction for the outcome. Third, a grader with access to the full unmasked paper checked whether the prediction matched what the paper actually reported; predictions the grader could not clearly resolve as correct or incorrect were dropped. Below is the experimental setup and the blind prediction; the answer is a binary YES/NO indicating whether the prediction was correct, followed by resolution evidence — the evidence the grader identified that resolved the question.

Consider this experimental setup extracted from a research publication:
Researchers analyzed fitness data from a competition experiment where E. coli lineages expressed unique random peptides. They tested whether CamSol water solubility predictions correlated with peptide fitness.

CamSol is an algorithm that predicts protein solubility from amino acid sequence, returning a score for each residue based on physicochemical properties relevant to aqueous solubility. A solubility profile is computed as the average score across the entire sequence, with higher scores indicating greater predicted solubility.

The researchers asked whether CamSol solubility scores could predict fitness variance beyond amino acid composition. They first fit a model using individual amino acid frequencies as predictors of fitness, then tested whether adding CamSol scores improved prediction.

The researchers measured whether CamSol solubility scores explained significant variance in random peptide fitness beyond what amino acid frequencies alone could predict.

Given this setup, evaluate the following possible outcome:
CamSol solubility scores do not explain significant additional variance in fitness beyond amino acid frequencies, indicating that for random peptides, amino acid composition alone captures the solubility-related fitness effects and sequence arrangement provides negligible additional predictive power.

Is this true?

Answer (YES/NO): YES